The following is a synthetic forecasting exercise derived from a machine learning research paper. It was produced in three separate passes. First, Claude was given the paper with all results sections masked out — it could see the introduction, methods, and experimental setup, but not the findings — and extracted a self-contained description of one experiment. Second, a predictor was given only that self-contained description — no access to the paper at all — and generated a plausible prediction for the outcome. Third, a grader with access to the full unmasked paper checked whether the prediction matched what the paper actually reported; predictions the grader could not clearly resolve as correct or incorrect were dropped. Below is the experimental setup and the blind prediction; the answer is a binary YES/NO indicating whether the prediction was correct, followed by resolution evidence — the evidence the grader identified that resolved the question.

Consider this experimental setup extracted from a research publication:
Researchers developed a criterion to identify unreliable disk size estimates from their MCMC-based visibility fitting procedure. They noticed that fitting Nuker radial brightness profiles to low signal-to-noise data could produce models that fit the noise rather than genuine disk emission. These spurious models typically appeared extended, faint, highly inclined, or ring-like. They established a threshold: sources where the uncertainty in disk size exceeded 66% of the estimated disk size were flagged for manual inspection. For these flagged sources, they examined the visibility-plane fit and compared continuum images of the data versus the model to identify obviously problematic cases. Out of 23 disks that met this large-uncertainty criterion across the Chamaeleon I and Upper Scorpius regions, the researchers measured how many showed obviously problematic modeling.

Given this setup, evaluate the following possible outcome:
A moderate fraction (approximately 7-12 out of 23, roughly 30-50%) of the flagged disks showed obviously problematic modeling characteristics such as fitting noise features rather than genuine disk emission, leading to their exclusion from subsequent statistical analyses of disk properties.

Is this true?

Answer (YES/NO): NO